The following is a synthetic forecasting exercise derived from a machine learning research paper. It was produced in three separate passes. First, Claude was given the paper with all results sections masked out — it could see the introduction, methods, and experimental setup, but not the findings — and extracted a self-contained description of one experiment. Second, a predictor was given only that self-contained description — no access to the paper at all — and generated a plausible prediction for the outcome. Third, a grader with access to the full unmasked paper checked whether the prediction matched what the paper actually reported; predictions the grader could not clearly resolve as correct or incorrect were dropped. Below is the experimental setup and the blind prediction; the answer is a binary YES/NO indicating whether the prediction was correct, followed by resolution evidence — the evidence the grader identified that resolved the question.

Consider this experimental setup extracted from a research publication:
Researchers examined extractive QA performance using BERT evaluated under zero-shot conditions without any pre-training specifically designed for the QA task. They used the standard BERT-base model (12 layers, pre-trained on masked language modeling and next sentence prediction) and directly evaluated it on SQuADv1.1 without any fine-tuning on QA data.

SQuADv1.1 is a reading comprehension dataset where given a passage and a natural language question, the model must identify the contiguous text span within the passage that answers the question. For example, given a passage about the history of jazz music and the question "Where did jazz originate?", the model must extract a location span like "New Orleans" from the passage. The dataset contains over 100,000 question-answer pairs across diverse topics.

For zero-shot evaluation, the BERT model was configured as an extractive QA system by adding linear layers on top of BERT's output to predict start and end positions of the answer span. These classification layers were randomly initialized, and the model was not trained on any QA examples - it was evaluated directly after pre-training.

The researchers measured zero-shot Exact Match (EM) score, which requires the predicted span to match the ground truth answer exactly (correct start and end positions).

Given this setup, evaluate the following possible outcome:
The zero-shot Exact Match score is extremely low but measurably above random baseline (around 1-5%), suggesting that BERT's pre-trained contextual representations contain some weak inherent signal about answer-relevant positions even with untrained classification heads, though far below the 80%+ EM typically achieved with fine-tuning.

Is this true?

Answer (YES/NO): NO